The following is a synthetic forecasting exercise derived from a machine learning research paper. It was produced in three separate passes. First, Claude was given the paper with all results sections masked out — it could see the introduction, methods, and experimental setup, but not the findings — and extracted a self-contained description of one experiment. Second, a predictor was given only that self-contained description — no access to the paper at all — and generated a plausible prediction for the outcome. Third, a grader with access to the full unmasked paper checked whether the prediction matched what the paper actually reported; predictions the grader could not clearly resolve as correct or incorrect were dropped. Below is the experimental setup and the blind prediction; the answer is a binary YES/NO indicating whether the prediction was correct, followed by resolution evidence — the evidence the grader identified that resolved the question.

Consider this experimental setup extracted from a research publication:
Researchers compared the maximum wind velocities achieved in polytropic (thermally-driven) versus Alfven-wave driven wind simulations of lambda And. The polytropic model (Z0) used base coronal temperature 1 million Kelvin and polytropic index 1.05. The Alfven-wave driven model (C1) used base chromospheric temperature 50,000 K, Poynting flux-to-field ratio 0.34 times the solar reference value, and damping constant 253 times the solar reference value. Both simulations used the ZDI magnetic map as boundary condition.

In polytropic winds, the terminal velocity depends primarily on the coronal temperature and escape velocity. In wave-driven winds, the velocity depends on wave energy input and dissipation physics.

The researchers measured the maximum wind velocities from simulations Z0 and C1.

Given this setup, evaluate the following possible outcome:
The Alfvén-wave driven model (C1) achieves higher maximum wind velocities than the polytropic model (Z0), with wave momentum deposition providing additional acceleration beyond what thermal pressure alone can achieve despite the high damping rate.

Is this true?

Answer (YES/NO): YES